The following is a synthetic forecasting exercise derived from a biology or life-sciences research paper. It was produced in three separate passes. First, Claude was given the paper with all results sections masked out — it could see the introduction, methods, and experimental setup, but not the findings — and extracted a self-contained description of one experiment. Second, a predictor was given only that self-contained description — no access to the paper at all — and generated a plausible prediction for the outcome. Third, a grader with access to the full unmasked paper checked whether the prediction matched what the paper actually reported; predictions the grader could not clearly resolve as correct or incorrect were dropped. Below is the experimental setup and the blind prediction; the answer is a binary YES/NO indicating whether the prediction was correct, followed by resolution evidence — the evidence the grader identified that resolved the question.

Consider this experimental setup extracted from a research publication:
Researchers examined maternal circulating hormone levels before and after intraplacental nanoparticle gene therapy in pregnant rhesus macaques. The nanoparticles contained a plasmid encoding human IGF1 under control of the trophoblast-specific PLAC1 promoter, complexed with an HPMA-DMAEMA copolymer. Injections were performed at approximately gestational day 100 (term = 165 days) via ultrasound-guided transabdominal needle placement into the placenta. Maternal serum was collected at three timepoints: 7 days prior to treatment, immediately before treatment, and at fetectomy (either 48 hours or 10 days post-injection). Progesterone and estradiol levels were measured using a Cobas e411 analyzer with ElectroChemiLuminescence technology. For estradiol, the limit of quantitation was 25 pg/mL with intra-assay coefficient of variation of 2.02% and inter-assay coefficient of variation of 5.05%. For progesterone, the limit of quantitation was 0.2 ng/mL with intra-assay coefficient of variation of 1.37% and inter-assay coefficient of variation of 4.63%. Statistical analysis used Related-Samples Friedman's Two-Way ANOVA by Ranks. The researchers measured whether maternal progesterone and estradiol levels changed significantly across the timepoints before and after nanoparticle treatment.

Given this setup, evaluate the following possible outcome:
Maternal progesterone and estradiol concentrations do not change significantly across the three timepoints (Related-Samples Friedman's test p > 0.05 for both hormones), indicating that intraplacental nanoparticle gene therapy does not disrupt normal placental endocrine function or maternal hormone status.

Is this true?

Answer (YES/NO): NO